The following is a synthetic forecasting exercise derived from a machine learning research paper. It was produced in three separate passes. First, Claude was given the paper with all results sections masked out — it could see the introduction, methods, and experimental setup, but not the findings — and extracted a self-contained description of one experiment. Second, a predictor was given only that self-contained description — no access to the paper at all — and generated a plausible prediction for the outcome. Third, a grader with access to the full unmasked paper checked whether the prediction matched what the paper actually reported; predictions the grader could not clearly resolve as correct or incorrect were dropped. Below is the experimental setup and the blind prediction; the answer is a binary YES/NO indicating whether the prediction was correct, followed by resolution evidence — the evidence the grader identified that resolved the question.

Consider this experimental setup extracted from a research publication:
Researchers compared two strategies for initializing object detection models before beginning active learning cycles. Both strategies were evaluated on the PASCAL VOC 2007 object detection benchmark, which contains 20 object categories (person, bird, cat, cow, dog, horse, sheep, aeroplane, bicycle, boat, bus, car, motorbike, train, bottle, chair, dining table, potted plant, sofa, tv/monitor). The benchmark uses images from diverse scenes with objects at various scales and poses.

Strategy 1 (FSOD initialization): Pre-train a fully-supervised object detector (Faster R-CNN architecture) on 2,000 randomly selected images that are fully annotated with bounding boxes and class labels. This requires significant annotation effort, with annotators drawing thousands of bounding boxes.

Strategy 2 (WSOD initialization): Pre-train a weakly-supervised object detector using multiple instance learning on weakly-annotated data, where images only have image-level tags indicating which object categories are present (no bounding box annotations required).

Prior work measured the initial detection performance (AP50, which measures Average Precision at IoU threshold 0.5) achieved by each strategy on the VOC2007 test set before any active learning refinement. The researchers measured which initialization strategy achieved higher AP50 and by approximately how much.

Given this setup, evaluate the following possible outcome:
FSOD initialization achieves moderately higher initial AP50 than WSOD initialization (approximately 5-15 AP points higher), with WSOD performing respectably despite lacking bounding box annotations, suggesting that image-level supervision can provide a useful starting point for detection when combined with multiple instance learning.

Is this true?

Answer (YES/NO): YES